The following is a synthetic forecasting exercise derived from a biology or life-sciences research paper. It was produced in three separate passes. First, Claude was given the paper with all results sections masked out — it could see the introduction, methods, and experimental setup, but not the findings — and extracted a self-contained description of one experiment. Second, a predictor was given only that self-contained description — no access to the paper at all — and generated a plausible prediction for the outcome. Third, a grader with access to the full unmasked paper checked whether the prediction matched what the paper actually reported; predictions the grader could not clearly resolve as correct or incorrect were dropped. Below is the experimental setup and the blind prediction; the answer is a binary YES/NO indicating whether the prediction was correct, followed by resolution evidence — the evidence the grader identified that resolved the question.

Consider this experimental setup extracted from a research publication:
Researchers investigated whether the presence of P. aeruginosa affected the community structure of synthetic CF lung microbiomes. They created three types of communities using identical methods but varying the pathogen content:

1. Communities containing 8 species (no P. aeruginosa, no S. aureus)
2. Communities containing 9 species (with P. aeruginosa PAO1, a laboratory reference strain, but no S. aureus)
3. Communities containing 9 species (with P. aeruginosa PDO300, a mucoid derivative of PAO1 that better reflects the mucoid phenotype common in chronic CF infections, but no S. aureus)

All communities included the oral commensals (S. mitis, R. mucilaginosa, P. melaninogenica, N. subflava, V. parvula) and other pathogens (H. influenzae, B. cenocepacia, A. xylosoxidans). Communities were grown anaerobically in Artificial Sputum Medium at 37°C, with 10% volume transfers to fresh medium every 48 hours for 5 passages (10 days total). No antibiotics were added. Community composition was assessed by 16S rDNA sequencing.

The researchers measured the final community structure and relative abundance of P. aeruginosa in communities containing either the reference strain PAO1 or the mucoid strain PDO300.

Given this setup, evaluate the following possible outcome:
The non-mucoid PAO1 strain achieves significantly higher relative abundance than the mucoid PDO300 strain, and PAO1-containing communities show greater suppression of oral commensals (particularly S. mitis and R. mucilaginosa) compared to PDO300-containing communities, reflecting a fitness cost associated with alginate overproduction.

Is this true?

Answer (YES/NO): NO